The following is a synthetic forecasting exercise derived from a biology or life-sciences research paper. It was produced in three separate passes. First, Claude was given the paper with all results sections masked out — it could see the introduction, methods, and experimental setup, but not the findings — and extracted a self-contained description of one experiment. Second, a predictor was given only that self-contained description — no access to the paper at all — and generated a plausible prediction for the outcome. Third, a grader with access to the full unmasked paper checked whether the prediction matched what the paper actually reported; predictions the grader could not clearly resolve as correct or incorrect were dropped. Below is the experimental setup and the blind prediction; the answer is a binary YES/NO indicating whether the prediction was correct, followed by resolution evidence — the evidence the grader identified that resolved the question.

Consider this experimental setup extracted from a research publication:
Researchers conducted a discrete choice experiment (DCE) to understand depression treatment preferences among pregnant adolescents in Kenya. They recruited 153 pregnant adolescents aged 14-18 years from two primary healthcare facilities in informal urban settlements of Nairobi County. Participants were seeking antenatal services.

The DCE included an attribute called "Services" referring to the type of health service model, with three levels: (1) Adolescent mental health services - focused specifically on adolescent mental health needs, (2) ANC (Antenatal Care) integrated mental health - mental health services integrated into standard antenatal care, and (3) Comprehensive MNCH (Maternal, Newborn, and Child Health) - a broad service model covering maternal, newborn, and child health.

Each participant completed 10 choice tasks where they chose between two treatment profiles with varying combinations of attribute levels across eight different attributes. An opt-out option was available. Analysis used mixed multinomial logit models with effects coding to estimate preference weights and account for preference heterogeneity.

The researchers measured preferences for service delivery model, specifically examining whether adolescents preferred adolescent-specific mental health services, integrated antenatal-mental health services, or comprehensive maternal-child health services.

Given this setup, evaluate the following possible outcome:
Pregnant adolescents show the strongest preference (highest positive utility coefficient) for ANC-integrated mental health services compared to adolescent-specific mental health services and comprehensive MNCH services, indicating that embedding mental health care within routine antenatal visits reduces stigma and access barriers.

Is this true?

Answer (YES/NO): NO